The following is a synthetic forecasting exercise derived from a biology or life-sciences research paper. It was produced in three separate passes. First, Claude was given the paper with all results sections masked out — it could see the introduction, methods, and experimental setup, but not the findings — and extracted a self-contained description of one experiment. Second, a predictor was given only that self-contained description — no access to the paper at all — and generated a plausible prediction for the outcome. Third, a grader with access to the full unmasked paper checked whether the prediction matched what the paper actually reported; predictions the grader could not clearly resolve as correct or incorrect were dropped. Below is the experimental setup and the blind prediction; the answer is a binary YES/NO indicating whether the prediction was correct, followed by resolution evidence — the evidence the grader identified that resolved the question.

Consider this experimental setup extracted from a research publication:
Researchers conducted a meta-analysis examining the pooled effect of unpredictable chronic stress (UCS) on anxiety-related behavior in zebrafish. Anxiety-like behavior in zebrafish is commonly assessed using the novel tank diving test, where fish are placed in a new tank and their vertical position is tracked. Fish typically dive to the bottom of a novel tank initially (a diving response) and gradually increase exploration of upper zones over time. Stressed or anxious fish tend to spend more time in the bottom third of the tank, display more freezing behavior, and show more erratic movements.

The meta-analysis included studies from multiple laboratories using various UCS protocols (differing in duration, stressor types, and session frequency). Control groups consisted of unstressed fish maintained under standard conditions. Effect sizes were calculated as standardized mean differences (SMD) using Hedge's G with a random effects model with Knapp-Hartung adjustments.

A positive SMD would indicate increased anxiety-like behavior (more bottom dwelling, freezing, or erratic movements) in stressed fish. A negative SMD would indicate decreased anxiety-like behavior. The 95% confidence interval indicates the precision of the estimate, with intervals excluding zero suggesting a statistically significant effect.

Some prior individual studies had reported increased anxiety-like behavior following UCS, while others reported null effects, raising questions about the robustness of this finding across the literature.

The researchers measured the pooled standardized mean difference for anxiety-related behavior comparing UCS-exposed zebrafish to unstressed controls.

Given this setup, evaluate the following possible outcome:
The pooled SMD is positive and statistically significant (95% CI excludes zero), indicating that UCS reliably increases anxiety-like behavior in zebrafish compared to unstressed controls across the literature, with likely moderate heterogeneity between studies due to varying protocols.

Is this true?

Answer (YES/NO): NO